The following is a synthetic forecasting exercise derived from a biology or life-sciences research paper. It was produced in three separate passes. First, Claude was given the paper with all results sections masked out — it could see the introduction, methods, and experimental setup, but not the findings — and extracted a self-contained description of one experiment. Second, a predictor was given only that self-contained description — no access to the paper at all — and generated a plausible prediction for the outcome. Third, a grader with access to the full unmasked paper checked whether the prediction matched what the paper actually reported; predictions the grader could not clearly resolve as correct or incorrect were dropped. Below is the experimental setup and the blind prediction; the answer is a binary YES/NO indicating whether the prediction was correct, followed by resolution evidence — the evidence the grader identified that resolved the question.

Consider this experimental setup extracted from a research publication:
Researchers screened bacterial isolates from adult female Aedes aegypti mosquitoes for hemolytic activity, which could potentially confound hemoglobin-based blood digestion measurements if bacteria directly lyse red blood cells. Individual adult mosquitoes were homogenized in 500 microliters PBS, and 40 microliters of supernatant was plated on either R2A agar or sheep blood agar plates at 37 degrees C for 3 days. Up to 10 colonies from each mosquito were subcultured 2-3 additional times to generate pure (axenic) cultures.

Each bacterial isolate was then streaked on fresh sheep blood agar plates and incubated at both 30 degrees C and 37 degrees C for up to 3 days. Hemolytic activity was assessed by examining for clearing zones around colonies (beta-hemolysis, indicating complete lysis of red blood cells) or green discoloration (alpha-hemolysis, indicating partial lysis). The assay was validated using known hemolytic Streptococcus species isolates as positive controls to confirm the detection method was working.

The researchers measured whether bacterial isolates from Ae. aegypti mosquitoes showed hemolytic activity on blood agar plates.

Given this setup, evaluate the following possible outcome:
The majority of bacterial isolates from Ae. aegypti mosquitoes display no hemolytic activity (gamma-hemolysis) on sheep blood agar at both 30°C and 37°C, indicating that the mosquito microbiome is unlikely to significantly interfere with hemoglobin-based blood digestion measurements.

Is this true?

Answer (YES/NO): YES